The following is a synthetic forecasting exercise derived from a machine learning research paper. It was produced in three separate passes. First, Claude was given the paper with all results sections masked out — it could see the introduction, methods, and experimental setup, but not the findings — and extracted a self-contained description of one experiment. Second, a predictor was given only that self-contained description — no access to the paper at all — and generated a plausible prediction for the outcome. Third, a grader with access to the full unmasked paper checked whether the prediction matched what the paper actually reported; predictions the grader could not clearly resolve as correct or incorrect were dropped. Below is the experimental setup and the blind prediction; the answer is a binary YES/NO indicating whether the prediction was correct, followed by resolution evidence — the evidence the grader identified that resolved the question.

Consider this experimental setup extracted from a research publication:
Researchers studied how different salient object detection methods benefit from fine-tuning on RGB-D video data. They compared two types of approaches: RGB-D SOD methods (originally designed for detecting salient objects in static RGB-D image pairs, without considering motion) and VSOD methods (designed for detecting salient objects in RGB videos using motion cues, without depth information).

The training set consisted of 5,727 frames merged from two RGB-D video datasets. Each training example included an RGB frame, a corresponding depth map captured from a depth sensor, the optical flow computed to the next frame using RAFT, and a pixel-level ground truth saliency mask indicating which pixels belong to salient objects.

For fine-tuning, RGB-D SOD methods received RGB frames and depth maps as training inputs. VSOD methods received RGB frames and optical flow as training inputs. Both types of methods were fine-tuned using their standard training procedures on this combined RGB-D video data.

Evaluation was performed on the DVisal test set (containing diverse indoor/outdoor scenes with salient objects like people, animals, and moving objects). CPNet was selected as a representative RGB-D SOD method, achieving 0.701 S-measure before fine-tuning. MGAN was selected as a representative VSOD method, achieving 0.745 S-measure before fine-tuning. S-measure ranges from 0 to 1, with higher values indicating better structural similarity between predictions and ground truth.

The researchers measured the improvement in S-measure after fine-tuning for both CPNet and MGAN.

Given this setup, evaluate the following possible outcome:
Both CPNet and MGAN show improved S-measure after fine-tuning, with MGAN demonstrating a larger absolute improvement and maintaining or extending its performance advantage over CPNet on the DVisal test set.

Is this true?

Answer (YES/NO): NO